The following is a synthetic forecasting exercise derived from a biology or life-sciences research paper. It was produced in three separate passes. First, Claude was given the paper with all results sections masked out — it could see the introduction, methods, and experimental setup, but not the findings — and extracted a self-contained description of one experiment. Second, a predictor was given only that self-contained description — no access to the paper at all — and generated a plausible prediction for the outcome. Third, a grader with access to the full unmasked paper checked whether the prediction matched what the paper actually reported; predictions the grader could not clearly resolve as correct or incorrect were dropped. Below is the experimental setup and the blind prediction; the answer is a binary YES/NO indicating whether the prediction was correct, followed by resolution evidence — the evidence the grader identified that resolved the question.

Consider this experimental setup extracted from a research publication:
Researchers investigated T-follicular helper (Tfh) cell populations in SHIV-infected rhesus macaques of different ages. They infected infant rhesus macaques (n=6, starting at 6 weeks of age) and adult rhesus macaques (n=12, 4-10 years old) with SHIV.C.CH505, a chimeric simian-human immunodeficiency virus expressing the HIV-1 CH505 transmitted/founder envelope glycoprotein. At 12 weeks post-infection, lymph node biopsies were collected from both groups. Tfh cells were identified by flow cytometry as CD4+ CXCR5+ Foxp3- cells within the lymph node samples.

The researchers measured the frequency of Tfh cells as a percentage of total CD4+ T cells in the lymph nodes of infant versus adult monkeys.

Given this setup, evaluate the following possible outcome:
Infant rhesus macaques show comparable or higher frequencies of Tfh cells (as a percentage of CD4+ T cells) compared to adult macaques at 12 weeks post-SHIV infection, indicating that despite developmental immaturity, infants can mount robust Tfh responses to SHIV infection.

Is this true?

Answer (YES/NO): YES